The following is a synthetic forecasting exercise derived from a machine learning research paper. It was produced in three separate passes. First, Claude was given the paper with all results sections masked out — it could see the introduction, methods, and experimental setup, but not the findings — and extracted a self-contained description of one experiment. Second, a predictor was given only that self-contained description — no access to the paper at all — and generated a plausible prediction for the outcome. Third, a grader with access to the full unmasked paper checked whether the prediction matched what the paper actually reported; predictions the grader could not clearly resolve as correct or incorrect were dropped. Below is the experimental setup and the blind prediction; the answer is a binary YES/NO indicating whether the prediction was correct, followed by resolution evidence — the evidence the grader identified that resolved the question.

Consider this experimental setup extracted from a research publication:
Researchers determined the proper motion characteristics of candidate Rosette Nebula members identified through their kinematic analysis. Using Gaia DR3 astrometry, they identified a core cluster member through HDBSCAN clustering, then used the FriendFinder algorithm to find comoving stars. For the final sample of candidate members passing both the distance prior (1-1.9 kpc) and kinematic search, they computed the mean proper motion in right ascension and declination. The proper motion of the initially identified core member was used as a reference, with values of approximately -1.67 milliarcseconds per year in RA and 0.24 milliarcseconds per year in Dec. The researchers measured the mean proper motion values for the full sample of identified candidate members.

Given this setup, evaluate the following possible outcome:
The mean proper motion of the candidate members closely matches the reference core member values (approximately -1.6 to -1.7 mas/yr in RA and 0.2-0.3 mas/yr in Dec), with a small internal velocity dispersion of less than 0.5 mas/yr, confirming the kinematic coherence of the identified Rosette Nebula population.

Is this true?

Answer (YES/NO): NO